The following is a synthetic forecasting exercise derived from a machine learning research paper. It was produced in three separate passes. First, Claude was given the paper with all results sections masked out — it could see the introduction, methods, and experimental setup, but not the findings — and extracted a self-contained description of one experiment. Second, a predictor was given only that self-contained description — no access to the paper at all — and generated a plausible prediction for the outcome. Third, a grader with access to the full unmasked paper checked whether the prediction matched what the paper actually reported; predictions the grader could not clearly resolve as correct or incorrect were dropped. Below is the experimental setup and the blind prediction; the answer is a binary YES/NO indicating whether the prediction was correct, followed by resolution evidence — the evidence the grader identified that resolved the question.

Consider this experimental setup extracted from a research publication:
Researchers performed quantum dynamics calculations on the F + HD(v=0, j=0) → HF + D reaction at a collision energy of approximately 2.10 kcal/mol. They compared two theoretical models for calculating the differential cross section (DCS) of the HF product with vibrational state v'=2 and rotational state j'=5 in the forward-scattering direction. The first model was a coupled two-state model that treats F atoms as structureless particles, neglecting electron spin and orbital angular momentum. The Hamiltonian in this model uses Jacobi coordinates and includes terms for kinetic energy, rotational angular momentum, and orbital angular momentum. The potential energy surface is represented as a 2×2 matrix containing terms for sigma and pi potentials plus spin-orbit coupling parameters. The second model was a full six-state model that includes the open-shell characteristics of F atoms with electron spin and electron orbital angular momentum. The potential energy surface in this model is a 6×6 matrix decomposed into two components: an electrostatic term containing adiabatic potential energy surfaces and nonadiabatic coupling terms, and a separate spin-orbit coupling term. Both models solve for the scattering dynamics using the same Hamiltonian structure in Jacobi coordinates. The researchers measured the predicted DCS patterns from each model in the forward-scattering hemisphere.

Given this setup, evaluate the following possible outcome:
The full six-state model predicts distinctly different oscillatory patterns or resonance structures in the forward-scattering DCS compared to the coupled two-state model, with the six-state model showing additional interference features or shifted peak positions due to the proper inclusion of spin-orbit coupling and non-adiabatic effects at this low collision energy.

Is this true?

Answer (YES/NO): YES